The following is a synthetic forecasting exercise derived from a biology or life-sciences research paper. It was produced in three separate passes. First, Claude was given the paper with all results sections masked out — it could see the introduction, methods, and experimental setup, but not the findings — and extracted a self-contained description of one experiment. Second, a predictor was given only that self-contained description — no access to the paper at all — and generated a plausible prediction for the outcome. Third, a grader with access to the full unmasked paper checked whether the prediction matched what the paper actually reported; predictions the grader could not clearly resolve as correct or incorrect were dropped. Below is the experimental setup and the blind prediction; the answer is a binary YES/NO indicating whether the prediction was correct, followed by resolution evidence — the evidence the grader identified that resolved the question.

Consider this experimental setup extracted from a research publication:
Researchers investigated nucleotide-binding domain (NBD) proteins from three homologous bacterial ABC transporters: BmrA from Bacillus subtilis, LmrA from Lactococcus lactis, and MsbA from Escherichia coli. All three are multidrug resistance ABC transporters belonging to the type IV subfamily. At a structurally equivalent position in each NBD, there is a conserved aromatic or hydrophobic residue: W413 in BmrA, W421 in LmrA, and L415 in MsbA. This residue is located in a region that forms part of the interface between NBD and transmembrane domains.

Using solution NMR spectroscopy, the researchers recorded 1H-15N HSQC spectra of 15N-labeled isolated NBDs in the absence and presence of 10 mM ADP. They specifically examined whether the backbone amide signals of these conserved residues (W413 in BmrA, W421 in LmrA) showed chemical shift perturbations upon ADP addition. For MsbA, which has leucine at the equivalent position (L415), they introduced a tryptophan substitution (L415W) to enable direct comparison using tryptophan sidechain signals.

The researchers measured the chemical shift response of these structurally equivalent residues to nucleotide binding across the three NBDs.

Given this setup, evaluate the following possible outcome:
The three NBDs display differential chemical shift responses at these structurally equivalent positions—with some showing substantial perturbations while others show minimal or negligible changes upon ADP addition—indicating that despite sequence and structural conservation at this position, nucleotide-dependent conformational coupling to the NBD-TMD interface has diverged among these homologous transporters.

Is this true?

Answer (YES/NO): NO